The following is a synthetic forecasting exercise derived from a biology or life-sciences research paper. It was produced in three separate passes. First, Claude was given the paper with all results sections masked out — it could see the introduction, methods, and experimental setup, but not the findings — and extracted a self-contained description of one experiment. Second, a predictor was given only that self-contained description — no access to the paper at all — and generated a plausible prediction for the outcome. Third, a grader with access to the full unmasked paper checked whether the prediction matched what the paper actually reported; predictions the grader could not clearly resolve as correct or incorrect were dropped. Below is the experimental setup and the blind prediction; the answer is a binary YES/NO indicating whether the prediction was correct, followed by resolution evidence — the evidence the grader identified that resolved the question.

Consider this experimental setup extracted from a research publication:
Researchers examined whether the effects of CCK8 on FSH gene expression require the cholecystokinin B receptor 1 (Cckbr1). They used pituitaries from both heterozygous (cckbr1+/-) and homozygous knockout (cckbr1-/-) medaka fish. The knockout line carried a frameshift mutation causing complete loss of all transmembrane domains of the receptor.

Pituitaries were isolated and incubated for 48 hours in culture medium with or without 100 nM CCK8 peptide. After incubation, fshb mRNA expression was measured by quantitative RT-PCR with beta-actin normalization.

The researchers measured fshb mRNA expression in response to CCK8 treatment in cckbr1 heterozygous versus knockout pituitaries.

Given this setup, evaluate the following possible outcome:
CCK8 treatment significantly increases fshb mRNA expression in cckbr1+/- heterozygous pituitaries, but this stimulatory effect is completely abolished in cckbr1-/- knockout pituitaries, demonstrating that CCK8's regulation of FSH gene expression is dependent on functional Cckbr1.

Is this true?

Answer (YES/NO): YES